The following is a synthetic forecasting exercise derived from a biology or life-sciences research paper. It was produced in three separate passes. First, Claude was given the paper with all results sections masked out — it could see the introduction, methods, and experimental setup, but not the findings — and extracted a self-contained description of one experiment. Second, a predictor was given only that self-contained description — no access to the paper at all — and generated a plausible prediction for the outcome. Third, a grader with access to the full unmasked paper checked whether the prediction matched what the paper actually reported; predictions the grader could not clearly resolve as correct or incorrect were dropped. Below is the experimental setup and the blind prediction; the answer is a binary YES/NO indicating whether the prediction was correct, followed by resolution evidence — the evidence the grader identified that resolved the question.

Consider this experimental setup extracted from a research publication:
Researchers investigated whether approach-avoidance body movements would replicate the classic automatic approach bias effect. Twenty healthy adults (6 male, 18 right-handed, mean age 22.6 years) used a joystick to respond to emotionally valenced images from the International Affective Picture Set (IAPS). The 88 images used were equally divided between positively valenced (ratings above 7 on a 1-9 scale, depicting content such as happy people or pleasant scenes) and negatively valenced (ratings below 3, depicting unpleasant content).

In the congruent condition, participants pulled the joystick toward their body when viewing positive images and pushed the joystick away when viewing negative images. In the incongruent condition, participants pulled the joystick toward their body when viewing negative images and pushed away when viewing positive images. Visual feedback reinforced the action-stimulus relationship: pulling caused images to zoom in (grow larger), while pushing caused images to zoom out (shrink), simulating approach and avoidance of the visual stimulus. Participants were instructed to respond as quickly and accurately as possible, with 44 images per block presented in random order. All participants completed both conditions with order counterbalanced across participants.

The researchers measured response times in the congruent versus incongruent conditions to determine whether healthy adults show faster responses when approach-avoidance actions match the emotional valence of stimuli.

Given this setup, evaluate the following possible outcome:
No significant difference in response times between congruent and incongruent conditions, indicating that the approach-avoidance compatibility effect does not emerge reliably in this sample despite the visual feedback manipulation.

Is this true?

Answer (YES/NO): NO